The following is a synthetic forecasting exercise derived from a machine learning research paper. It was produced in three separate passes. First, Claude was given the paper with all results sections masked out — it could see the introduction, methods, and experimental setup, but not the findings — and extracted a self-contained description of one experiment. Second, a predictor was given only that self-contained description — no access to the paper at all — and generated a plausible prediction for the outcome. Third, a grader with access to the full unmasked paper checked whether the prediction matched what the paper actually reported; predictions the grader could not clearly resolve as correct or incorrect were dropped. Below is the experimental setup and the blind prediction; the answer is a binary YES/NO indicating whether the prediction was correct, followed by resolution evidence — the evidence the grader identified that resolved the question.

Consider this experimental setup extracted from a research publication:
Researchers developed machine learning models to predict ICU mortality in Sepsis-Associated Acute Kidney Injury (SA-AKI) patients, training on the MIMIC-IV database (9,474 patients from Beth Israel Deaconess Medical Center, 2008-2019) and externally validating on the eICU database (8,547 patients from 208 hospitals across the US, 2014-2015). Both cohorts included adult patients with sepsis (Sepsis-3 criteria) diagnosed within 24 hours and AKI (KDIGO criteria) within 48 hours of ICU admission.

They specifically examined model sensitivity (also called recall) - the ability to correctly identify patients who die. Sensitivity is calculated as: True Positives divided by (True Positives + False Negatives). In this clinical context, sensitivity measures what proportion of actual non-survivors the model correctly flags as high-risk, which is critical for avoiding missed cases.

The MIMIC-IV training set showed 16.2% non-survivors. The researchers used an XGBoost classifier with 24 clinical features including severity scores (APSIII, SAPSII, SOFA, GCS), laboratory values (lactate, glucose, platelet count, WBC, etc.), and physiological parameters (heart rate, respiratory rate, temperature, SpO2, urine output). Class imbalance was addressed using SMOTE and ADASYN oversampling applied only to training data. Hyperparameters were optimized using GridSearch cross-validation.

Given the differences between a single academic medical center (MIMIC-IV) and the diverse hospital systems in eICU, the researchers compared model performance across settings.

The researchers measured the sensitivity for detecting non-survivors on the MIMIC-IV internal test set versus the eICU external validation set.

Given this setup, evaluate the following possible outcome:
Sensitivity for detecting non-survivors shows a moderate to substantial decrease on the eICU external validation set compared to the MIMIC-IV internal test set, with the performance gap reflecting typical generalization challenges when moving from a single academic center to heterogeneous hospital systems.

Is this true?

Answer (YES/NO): YES